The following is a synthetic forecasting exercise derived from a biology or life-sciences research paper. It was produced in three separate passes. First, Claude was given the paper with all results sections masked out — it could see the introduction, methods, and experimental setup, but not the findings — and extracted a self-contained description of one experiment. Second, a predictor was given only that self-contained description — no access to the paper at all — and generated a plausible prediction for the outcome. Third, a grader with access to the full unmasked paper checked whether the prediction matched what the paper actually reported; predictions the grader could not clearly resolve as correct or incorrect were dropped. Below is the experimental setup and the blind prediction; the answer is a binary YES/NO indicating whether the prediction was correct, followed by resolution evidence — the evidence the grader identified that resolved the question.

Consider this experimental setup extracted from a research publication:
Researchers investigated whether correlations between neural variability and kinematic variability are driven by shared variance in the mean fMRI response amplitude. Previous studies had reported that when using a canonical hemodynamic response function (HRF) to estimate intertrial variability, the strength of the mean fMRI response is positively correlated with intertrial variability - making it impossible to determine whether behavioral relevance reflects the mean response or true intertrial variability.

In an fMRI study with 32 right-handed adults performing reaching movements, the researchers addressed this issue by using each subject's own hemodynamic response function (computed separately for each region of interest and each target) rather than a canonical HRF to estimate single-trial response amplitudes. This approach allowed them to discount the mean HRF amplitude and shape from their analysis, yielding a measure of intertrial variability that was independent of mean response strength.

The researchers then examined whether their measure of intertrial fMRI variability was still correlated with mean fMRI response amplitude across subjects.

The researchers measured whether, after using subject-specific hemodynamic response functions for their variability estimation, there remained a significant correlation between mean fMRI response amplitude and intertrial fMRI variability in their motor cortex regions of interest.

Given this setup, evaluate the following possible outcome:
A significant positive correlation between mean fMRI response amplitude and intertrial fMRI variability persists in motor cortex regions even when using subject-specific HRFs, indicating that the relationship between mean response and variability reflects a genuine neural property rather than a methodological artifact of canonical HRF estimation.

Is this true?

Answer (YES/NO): NO